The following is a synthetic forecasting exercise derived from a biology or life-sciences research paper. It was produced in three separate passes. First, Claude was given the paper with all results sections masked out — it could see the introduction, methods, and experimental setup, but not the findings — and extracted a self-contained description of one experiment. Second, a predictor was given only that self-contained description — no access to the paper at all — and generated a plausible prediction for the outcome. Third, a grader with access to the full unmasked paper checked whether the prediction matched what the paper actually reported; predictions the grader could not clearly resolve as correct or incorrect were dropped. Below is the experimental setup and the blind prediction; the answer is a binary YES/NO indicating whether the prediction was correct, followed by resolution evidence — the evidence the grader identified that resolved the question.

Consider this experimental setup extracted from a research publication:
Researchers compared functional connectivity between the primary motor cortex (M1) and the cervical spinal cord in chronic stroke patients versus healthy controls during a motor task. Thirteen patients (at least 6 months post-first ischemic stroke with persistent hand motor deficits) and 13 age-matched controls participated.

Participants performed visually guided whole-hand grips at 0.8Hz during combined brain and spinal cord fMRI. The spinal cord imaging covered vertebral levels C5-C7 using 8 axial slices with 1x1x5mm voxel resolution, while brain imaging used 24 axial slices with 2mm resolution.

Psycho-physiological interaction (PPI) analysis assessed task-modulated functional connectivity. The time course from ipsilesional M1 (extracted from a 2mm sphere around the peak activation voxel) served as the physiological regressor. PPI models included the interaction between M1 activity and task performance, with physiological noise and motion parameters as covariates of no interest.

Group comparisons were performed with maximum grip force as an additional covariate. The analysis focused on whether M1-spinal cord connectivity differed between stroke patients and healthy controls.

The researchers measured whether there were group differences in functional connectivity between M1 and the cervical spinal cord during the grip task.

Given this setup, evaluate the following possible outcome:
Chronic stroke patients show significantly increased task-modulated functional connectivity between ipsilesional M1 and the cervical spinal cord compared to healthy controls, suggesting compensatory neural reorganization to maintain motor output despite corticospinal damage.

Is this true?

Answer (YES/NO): NO